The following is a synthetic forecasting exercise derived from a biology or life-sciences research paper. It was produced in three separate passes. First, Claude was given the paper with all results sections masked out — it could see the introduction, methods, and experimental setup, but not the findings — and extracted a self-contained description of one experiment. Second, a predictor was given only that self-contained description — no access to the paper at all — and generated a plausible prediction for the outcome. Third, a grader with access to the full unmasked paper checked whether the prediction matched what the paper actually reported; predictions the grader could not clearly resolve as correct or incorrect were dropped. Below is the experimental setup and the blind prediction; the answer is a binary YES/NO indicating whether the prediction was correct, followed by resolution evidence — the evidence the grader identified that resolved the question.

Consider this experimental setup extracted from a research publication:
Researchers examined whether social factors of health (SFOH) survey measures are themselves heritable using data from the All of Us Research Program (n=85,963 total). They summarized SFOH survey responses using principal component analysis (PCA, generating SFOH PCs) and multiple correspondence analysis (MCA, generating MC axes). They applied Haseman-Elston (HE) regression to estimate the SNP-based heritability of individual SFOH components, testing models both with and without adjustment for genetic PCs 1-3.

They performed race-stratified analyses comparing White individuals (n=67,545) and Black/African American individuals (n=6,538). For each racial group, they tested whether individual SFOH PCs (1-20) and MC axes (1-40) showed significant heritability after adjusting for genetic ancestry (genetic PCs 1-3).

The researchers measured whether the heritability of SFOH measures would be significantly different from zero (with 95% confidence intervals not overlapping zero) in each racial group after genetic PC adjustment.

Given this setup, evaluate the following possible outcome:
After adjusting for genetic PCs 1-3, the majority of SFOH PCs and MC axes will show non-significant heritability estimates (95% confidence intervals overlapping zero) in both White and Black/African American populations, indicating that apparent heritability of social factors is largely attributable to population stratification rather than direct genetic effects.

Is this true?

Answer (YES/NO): NO